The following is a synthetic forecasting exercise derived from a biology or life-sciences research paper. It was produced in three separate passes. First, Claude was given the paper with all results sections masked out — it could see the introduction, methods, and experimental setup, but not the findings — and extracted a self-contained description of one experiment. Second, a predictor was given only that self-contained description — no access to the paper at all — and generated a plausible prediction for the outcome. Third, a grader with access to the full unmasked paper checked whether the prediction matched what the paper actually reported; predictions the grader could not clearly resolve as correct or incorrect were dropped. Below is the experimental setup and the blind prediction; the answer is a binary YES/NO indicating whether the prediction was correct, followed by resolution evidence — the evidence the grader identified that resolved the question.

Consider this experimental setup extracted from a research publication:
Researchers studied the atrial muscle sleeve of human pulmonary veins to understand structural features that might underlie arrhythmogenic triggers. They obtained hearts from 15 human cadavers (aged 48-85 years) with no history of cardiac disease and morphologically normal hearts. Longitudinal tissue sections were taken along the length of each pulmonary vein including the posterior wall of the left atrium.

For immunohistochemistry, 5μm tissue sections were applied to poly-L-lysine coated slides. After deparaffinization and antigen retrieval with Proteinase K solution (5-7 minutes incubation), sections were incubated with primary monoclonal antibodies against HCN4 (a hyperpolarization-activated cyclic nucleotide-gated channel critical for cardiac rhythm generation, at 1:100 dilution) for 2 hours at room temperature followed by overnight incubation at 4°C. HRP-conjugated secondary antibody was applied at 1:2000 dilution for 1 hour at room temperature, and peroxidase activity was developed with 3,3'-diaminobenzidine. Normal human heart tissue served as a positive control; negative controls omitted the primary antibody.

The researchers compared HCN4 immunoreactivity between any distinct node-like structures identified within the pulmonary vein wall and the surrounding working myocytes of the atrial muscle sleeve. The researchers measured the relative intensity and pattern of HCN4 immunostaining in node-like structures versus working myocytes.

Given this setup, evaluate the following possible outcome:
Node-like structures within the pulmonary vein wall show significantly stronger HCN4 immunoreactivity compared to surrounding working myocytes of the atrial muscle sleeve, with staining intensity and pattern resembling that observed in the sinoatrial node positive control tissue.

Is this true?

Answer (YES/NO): NO